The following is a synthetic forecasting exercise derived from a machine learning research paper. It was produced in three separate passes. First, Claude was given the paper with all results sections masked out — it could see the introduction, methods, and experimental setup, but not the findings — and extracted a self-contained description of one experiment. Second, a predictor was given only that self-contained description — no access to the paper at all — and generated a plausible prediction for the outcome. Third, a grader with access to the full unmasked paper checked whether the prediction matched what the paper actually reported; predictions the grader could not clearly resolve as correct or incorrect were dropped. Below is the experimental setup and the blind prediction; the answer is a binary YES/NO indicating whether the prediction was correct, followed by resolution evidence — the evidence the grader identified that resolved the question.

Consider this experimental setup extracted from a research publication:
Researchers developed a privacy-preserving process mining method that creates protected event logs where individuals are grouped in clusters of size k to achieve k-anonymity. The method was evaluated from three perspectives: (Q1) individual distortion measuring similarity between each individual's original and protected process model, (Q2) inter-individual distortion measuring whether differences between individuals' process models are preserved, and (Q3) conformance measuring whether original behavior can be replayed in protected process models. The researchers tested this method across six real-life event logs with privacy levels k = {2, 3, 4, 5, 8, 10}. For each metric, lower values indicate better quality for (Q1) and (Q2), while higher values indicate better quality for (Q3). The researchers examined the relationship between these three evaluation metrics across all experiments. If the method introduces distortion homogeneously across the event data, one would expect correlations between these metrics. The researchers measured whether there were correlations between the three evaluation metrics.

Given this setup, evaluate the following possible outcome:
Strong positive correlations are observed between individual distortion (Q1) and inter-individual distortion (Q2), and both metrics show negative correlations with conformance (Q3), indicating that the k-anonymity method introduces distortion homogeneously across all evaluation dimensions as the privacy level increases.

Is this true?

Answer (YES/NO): YES